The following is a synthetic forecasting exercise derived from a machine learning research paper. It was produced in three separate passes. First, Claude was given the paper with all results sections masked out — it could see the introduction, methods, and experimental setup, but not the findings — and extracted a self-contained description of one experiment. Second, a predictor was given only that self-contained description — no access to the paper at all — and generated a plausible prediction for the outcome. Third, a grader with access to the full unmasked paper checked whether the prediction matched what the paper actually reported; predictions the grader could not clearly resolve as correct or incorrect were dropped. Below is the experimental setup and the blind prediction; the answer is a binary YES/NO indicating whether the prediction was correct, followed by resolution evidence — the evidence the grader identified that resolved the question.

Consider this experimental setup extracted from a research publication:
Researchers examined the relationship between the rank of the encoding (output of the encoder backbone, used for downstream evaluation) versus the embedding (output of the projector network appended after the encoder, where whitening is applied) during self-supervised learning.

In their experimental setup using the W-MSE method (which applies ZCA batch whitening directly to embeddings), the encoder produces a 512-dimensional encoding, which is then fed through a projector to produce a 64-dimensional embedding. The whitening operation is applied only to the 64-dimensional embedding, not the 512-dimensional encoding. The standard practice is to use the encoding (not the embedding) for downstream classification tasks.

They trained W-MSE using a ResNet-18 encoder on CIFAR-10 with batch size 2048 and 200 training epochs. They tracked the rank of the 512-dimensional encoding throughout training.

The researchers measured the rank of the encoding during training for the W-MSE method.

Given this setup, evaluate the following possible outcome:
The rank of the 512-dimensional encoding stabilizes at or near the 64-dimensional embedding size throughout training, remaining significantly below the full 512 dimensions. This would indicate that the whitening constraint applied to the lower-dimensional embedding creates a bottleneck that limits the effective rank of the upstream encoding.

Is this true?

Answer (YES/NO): NO